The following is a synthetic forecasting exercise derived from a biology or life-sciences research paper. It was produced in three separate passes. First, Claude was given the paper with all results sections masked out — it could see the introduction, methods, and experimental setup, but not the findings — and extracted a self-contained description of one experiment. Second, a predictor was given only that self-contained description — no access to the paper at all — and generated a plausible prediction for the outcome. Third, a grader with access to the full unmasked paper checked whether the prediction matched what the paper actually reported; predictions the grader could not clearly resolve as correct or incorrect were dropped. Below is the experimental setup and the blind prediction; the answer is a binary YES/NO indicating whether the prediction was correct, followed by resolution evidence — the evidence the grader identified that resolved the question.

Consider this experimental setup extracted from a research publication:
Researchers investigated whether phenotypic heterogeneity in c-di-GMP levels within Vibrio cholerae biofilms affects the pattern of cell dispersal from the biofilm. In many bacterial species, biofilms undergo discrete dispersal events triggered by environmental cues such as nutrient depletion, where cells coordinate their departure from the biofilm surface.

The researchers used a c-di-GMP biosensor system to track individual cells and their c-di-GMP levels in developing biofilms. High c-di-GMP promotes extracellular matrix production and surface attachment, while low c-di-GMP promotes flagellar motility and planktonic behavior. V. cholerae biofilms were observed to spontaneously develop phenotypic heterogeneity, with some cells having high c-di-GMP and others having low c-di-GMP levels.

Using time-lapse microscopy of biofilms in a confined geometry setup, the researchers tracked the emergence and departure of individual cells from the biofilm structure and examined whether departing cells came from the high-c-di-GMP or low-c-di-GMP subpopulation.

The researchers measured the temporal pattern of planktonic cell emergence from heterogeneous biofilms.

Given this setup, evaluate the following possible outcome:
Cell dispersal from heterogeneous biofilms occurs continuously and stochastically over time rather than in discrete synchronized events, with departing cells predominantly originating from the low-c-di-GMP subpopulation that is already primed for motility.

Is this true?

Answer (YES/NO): YES